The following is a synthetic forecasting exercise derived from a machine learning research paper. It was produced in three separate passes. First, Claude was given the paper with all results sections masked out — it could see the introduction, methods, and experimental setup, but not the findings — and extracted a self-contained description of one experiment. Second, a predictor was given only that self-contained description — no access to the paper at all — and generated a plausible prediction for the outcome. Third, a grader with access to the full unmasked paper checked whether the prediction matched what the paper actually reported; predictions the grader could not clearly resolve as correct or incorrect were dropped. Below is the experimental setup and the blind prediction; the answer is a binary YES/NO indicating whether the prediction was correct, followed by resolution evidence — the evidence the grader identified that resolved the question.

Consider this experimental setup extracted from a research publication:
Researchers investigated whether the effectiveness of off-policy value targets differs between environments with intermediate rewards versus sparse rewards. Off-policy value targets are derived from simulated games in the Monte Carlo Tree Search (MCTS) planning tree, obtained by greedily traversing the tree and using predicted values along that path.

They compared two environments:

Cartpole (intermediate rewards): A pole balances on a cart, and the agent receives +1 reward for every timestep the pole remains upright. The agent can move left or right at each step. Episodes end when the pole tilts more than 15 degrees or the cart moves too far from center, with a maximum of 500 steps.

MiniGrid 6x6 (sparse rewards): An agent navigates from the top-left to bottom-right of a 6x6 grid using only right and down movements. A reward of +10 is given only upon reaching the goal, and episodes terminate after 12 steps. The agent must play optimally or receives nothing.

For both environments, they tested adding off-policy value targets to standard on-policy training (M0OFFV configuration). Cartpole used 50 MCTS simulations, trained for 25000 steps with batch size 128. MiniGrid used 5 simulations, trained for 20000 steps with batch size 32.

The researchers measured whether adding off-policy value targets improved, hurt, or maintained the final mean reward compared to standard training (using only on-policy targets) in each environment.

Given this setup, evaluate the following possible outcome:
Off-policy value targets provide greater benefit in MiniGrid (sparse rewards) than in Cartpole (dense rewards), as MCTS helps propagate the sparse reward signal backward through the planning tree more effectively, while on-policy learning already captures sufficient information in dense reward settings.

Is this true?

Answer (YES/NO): YES